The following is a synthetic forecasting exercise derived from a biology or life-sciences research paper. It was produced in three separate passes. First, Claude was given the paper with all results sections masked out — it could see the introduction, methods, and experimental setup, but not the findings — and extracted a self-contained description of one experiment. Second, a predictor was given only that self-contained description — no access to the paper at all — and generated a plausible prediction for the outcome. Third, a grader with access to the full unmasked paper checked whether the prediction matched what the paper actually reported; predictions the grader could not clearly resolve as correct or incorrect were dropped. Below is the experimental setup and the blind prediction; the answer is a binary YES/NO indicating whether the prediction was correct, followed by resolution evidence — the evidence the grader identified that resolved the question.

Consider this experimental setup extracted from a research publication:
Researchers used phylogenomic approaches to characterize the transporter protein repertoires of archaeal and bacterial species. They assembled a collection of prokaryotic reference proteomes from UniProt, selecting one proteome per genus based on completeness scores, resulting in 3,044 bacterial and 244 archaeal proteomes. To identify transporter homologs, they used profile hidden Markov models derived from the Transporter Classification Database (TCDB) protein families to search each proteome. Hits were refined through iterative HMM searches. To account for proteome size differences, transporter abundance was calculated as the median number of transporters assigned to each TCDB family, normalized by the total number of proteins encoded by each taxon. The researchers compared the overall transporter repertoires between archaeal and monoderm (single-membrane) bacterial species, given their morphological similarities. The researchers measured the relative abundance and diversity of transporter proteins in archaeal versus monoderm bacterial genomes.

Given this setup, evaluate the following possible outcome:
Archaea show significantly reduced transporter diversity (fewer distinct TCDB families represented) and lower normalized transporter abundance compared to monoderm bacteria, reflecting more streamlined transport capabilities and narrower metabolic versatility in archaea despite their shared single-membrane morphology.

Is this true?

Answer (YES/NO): NO